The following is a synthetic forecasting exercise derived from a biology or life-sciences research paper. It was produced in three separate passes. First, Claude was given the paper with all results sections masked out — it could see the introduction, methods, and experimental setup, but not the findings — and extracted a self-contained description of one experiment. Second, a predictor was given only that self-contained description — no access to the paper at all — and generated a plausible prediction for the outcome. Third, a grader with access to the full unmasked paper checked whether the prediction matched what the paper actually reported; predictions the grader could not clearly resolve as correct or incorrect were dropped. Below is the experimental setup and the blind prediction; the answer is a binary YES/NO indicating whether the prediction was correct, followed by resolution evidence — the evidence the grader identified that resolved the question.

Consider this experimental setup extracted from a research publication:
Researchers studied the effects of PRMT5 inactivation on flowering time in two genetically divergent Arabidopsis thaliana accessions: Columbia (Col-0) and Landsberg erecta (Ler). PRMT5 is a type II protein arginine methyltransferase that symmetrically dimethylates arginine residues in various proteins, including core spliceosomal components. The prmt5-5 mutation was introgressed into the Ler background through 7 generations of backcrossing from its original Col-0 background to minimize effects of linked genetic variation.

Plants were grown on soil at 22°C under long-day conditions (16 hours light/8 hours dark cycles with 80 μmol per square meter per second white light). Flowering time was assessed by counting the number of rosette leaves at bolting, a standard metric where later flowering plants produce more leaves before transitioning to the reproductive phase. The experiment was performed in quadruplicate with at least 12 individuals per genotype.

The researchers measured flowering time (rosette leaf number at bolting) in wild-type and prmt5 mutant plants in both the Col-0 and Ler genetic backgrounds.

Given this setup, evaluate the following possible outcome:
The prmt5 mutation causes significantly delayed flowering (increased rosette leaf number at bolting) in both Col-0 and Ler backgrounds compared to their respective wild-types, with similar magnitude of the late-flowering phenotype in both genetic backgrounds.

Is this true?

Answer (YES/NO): NO